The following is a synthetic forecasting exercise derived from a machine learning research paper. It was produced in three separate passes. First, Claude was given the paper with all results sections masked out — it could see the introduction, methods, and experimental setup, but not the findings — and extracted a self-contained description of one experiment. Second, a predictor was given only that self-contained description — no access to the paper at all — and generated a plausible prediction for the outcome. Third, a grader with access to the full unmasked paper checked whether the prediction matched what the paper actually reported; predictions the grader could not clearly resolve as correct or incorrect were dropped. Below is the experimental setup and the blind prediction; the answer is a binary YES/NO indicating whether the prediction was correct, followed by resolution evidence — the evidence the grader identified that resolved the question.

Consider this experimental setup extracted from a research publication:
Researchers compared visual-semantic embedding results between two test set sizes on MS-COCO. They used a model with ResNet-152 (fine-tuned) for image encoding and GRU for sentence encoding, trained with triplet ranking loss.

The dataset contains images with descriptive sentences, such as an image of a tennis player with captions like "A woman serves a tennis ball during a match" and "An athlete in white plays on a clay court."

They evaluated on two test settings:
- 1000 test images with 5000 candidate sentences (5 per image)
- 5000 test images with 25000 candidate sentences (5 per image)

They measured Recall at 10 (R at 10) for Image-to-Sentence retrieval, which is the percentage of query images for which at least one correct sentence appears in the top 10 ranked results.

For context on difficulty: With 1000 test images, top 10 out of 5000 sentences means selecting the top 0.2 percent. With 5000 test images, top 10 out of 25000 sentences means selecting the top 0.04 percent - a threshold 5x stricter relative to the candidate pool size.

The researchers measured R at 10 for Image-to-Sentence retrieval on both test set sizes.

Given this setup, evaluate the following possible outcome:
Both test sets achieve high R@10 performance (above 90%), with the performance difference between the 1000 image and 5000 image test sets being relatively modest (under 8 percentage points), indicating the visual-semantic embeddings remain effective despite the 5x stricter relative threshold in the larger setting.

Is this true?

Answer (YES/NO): NO